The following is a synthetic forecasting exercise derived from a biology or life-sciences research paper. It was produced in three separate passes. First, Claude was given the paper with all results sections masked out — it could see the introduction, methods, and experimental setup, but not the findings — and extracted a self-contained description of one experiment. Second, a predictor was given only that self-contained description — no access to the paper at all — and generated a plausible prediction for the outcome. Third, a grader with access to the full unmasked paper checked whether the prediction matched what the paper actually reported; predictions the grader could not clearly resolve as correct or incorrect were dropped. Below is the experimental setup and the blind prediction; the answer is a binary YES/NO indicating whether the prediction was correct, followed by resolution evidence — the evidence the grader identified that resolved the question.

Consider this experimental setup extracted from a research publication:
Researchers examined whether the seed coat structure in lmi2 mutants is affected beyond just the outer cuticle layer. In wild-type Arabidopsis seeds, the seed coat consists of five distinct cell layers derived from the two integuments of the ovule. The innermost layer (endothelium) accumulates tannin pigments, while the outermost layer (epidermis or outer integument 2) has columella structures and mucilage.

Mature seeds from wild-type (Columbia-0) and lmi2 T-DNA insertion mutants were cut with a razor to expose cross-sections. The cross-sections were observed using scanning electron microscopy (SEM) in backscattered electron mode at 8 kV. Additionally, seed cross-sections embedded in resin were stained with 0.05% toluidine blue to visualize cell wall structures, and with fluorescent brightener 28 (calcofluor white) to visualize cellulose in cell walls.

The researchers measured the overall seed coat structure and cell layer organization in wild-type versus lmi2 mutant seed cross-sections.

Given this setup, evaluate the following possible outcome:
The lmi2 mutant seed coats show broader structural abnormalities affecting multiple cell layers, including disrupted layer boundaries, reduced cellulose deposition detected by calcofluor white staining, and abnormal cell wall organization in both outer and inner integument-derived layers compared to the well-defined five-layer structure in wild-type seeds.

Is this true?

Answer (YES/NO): NO